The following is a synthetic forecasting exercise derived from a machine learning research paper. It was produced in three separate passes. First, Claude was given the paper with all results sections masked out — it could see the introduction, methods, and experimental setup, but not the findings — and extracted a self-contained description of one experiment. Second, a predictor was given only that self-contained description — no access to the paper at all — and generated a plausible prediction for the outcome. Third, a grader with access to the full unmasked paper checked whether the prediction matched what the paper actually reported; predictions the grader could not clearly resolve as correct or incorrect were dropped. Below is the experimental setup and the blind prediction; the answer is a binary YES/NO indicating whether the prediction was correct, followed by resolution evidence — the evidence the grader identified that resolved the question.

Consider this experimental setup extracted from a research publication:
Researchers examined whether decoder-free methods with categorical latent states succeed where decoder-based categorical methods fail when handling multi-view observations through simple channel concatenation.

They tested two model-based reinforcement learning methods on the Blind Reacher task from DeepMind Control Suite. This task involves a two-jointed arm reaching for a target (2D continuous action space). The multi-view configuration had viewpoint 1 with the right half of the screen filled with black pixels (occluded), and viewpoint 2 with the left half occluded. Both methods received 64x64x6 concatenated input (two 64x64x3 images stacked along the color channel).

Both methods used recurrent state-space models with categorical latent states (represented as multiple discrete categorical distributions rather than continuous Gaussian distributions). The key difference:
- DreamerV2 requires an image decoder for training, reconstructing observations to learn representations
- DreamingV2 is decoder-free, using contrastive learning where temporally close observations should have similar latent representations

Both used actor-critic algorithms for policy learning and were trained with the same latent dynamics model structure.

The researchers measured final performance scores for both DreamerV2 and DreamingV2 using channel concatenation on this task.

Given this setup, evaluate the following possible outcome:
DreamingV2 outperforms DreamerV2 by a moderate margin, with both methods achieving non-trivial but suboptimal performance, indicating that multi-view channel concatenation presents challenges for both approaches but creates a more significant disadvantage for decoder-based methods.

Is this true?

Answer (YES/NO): NO